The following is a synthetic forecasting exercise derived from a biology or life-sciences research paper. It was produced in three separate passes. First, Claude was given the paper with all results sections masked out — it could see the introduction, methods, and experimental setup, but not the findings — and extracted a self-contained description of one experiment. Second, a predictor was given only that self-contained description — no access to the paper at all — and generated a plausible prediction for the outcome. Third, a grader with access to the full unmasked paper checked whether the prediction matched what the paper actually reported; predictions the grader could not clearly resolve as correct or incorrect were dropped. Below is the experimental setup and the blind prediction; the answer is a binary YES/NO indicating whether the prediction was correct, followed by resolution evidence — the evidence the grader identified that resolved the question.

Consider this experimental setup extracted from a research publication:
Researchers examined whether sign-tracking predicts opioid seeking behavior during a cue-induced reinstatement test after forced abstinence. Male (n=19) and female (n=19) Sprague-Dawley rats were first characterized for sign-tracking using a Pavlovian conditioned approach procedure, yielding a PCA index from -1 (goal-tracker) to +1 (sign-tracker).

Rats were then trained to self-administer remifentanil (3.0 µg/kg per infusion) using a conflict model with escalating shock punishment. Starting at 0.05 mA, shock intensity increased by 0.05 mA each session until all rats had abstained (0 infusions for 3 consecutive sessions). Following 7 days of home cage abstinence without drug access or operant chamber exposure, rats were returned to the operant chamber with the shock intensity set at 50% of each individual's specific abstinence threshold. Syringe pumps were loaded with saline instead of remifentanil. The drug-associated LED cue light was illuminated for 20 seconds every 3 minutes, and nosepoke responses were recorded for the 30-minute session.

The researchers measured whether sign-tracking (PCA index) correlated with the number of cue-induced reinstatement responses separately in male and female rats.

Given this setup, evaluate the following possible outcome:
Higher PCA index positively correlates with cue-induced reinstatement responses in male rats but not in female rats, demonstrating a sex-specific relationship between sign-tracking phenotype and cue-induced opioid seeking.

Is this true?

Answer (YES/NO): NO